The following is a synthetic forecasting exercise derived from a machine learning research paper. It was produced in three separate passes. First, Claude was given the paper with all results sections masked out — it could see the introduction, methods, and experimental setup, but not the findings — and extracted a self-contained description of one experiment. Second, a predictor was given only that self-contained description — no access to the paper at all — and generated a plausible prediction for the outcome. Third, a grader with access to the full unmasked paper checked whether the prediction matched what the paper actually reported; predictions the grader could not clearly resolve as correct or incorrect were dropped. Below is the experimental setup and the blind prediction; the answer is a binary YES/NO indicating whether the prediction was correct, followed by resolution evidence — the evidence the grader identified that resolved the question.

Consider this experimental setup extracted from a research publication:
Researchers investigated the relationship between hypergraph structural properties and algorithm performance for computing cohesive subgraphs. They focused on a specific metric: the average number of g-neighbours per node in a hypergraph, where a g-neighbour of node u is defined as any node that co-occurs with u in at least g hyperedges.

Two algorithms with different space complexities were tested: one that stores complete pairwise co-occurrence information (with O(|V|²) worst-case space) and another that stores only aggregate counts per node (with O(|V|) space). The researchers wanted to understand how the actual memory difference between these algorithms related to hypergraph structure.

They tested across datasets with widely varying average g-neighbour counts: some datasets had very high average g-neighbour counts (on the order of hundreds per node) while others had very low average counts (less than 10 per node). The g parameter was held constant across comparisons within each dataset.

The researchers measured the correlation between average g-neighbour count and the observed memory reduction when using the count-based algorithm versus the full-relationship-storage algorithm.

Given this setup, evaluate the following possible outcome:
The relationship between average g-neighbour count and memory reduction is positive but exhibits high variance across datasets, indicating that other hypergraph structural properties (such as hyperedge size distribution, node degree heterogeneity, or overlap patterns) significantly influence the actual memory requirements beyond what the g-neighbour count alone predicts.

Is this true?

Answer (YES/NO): NO